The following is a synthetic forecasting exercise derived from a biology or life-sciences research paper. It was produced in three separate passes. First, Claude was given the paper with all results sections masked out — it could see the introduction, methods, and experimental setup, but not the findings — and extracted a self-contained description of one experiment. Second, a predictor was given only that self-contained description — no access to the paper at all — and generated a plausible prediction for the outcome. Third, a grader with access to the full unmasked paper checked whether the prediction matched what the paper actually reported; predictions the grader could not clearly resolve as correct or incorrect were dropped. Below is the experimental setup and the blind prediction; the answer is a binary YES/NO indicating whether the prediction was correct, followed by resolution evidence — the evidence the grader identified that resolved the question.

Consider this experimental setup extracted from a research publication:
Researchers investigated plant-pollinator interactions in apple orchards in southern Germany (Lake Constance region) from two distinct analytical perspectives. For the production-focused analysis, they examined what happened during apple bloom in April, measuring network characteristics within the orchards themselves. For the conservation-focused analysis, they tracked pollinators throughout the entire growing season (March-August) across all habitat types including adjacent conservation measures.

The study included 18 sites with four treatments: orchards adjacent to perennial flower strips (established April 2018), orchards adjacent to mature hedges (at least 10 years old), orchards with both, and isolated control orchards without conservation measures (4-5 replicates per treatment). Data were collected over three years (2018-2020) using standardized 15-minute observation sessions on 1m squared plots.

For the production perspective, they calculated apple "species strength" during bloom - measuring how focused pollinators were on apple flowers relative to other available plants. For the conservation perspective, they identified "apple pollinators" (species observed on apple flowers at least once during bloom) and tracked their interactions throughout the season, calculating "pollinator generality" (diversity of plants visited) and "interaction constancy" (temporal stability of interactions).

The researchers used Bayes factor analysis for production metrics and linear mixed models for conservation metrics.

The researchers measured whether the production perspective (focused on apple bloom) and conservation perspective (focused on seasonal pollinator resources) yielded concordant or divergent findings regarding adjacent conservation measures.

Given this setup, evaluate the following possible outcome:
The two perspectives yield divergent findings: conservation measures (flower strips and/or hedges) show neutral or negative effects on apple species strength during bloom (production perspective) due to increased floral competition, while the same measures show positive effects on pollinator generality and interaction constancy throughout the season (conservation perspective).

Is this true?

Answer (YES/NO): NO